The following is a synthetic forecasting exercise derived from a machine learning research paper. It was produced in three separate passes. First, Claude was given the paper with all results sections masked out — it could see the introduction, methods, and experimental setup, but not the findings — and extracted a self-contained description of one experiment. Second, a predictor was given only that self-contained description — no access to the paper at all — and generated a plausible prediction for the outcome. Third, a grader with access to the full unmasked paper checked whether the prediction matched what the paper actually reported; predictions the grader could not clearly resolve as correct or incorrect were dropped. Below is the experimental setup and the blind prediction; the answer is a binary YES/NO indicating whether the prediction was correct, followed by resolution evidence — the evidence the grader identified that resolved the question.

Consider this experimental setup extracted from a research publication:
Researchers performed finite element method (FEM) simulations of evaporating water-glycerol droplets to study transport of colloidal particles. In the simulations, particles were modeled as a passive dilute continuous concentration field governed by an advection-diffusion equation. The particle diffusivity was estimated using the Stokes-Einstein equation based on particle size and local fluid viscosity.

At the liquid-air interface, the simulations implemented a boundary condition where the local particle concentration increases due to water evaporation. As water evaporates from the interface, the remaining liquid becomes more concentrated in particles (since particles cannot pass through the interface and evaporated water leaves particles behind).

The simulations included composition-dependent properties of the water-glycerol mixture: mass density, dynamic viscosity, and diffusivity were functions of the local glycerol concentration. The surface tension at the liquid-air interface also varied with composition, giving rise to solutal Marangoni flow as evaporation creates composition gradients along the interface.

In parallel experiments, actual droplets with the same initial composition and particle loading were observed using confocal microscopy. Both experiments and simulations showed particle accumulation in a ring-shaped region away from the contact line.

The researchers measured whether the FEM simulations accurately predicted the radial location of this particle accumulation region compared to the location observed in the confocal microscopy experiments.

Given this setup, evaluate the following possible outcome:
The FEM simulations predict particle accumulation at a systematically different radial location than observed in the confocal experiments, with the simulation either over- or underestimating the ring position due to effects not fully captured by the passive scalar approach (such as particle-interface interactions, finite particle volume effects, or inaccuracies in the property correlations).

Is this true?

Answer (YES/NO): NO